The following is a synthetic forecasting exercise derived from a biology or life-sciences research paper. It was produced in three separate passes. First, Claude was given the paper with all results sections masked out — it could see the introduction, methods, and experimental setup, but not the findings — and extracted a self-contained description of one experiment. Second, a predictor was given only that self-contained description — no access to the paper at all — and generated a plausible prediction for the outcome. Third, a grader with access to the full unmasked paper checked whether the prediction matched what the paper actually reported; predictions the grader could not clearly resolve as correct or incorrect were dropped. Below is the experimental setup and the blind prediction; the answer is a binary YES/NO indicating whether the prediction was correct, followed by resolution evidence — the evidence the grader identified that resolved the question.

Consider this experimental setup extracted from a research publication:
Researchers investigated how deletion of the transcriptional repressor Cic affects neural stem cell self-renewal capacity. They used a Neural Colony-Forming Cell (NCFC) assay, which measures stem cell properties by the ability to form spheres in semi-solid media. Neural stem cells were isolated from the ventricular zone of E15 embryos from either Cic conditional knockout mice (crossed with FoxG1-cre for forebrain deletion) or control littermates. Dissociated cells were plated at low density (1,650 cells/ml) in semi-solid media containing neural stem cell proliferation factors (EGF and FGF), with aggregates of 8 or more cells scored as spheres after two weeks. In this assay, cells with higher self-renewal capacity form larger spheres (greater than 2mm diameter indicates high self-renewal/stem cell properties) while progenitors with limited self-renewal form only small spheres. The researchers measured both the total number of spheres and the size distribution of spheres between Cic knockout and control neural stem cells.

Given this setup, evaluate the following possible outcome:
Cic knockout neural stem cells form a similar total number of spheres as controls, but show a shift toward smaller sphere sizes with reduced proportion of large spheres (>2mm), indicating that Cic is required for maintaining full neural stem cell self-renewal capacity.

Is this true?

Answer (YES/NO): NO